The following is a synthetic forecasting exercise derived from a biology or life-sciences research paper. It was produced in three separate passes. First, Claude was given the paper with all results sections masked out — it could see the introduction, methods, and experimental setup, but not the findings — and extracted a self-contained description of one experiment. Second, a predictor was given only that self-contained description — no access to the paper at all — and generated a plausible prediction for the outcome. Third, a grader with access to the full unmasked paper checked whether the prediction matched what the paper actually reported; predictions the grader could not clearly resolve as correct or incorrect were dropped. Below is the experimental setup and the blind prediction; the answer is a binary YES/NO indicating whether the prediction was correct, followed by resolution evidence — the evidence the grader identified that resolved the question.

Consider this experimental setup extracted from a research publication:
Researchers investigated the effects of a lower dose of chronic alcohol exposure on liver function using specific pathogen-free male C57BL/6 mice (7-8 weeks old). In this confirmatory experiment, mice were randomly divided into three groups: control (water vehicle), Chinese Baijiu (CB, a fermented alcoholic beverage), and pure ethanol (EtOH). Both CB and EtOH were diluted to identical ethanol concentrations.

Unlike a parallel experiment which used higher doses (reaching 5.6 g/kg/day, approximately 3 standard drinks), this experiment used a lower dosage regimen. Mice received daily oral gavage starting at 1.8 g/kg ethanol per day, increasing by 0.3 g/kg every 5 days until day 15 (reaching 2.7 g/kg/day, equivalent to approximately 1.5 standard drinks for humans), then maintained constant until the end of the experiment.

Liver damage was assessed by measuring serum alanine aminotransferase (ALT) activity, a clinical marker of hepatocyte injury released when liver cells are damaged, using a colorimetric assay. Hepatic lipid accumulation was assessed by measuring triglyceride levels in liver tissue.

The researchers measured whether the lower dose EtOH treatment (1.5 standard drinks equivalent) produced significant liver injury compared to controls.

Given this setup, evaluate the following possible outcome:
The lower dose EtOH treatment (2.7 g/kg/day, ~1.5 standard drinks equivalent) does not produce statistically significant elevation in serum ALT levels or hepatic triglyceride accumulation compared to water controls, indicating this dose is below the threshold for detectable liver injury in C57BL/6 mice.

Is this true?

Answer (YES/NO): NO